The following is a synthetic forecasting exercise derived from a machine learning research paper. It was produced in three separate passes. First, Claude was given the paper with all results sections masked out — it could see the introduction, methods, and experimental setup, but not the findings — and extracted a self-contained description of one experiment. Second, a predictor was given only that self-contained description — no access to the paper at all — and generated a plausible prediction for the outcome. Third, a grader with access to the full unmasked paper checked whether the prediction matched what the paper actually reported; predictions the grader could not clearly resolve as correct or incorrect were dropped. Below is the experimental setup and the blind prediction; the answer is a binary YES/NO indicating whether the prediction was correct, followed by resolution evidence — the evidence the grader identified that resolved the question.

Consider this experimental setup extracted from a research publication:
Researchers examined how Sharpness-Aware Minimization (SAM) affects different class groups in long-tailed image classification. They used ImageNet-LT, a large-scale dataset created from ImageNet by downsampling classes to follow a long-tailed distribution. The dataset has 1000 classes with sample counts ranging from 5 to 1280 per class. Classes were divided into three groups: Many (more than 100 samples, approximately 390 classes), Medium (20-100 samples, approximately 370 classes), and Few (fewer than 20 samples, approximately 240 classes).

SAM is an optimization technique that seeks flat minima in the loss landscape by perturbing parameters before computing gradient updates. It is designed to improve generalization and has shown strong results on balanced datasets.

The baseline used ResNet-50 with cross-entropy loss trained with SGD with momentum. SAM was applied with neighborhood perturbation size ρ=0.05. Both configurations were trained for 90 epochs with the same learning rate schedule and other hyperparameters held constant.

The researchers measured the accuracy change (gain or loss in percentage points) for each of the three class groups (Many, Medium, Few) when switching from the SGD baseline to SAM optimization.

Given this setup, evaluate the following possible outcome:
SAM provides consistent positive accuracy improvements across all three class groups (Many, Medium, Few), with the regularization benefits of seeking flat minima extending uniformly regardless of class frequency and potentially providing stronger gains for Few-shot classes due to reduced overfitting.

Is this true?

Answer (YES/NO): NO